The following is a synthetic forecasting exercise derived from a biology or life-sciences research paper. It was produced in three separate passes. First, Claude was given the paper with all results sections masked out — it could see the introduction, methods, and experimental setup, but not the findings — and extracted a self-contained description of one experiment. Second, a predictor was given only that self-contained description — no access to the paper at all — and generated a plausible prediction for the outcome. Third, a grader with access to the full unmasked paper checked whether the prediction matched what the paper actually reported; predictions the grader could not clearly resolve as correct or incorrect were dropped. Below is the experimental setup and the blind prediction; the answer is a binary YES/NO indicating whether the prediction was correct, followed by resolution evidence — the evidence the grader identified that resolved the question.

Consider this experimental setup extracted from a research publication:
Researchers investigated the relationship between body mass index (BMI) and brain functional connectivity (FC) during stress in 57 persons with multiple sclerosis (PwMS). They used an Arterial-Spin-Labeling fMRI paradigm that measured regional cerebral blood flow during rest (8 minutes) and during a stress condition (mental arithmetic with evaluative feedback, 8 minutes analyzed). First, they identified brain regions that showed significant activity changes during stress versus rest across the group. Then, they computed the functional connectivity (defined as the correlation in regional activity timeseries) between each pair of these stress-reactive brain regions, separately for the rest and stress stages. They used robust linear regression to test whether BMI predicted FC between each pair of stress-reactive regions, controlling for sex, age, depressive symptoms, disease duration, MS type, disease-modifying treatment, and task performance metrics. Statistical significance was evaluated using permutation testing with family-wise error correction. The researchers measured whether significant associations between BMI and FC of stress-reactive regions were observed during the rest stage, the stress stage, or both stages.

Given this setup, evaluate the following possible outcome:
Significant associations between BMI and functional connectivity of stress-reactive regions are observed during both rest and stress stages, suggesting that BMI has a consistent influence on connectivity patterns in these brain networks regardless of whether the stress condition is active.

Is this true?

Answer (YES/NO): NO